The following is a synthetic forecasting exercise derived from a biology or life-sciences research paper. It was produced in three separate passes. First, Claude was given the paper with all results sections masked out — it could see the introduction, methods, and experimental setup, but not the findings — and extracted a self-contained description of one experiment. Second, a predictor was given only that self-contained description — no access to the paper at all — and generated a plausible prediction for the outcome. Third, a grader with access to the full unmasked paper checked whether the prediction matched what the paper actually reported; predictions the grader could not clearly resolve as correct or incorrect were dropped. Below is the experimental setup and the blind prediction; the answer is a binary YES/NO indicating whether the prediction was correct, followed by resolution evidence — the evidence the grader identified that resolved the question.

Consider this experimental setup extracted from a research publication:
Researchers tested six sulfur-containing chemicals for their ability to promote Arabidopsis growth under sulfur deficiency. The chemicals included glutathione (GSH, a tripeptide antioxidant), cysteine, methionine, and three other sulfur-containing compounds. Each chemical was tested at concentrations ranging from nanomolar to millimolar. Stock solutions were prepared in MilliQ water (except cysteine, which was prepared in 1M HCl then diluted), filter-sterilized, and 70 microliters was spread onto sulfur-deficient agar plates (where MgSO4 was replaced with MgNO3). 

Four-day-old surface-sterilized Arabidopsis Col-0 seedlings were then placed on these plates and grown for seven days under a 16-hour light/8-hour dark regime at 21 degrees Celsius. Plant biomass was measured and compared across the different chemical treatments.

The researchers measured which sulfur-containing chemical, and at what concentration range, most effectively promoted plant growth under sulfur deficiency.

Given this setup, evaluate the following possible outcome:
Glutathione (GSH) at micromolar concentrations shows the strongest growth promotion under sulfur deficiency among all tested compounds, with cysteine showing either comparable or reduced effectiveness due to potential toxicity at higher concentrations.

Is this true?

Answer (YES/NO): NO